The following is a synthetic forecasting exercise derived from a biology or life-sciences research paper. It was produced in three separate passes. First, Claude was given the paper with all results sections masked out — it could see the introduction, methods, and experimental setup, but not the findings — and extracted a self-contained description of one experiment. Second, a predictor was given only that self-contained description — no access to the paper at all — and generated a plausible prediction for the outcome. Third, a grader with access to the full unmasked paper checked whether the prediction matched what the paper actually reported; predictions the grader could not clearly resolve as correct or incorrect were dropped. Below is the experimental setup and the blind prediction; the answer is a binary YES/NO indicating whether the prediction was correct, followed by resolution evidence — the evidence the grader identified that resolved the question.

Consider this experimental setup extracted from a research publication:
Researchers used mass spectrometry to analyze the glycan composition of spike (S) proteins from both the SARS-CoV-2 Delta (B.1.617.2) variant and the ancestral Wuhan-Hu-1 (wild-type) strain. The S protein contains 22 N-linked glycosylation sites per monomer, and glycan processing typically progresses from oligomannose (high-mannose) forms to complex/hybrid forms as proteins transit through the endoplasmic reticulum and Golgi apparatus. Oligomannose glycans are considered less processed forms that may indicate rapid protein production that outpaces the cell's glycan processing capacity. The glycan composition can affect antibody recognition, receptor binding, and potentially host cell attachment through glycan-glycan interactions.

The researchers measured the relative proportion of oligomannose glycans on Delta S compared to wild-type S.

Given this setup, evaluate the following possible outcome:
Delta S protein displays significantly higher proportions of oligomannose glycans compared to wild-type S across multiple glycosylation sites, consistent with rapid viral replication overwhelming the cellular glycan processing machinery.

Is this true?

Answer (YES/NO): YES